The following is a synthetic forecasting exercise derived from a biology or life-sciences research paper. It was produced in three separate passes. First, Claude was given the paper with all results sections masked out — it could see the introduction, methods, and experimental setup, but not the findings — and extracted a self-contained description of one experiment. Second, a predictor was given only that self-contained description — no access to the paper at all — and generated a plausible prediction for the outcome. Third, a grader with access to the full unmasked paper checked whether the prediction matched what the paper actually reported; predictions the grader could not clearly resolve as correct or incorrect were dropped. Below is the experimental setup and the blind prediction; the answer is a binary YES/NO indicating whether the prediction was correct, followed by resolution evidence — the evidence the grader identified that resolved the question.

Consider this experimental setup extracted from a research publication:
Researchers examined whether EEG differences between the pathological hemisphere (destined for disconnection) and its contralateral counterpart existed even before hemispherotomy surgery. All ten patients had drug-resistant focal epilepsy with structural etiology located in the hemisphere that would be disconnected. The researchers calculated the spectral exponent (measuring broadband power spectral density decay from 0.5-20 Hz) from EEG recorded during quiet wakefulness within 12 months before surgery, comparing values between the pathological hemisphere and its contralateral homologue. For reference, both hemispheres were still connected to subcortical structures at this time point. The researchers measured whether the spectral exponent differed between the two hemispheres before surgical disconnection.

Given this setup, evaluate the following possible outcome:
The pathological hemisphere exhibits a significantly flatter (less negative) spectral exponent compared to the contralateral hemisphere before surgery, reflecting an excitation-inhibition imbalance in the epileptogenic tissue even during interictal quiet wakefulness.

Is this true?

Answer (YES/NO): NO